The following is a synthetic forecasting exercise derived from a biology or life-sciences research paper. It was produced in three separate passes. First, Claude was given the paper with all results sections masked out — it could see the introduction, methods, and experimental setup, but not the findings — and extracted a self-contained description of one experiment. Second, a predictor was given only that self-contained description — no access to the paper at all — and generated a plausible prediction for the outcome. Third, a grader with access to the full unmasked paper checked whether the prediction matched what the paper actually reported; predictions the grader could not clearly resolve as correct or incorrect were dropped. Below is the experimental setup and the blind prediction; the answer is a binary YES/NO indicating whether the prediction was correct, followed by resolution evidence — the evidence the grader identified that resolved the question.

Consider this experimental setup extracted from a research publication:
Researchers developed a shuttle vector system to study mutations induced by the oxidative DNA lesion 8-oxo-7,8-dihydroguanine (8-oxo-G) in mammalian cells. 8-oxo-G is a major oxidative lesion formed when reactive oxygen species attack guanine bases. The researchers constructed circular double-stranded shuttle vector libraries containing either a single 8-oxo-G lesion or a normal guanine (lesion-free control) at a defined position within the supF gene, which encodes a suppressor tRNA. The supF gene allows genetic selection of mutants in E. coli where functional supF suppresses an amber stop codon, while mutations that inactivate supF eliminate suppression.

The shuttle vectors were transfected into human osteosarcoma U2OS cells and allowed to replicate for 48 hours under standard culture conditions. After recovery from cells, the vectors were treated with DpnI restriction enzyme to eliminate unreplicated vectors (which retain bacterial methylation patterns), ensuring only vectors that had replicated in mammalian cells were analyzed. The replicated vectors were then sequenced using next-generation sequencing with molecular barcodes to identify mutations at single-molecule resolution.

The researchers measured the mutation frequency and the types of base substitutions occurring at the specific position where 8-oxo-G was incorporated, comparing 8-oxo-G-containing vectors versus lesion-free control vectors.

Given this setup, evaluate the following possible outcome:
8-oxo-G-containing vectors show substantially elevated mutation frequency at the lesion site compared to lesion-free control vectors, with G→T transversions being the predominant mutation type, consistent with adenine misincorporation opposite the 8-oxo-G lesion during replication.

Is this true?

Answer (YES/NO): NO